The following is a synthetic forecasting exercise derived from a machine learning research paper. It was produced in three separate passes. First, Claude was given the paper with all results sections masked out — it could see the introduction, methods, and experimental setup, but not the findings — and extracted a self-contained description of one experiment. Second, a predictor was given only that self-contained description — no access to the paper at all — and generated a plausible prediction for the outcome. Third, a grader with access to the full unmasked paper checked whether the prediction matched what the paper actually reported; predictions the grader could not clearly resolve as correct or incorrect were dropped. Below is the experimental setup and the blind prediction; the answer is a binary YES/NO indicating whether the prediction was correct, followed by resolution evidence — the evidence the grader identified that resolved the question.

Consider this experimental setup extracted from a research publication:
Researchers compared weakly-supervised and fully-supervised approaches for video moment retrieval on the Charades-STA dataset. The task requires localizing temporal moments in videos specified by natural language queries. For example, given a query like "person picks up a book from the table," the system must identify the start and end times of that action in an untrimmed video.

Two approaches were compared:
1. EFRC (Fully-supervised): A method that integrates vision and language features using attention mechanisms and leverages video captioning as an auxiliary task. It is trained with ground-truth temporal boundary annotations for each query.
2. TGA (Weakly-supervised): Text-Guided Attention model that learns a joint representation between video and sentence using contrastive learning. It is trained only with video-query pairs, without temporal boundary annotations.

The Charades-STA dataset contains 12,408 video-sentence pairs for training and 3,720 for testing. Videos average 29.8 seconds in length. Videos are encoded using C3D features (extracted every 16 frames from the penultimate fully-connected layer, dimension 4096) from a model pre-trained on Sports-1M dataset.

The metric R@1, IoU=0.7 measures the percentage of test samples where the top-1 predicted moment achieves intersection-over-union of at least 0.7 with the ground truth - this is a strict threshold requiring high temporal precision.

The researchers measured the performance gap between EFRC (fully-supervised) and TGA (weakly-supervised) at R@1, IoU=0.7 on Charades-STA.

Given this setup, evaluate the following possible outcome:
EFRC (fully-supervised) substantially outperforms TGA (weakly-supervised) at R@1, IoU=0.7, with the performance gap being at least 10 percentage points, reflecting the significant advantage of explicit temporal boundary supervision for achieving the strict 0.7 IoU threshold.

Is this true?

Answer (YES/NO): NO